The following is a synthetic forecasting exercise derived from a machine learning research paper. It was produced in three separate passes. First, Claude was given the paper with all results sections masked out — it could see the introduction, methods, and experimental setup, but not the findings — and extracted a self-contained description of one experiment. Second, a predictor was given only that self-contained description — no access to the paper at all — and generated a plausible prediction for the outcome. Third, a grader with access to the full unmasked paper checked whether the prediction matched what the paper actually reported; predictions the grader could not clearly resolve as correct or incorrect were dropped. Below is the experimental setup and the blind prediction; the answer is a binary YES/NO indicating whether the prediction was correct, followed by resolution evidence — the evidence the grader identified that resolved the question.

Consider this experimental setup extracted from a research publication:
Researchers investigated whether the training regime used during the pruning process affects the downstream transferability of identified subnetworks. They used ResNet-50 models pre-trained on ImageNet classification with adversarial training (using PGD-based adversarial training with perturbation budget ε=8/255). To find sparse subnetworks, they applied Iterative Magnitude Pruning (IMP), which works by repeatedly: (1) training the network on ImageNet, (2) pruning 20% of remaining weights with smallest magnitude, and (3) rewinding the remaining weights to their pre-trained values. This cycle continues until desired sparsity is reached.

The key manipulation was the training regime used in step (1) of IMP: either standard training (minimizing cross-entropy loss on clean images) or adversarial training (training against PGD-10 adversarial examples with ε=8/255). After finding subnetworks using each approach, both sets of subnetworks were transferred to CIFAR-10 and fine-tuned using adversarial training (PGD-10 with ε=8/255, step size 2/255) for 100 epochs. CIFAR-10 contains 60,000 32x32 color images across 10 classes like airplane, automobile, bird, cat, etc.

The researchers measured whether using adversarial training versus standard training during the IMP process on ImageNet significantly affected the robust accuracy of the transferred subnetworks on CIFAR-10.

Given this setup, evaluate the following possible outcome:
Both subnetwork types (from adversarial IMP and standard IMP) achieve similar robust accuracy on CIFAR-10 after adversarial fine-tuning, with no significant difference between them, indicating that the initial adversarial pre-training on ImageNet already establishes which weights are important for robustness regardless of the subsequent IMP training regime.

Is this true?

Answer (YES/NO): YES